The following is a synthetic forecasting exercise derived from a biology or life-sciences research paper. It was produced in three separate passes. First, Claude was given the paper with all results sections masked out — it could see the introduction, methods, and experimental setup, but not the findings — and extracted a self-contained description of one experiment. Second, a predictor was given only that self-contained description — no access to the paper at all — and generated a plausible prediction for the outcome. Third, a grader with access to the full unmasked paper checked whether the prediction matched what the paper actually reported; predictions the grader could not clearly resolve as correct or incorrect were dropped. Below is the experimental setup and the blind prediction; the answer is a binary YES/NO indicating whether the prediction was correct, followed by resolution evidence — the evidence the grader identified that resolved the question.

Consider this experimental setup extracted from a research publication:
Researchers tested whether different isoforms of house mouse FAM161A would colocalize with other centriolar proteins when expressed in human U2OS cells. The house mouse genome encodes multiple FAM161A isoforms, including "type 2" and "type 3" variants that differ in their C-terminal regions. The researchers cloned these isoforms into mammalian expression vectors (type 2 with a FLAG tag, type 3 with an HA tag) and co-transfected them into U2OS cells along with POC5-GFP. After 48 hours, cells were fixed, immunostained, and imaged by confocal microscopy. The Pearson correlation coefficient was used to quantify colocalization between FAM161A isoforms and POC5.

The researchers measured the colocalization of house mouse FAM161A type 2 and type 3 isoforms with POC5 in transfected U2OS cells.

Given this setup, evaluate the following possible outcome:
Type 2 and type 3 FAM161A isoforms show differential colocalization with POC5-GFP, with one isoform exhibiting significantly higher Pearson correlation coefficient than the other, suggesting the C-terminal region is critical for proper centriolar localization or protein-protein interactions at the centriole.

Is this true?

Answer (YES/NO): YES